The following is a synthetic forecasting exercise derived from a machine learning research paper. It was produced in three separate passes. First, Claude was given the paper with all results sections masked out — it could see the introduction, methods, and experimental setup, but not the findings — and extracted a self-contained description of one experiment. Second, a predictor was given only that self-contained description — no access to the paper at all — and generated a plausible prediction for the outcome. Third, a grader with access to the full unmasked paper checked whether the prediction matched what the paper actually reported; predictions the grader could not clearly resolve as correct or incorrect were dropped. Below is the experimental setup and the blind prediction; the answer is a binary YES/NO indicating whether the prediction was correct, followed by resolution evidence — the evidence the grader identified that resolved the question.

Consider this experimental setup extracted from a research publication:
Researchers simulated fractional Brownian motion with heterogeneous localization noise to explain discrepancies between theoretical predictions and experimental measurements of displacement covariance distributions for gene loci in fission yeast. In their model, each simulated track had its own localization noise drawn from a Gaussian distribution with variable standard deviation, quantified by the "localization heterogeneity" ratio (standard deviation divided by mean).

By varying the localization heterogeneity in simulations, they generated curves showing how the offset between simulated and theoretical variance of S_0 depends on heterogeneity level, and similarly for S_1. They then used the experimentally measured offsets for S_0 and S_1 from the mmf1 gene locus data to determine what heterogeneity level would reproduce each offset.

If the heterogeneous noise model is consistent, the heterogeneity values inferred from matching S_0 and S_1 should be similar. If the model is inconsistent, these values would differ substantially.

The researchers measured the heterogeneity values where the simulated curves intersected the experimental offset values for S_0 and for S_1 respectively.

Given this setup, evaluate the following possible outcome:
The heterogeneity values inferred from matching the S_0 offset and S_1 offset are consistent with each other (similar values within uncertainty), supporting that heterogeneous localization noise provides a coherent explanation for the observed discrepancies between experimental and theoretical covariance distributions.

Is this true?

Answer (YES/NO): YES